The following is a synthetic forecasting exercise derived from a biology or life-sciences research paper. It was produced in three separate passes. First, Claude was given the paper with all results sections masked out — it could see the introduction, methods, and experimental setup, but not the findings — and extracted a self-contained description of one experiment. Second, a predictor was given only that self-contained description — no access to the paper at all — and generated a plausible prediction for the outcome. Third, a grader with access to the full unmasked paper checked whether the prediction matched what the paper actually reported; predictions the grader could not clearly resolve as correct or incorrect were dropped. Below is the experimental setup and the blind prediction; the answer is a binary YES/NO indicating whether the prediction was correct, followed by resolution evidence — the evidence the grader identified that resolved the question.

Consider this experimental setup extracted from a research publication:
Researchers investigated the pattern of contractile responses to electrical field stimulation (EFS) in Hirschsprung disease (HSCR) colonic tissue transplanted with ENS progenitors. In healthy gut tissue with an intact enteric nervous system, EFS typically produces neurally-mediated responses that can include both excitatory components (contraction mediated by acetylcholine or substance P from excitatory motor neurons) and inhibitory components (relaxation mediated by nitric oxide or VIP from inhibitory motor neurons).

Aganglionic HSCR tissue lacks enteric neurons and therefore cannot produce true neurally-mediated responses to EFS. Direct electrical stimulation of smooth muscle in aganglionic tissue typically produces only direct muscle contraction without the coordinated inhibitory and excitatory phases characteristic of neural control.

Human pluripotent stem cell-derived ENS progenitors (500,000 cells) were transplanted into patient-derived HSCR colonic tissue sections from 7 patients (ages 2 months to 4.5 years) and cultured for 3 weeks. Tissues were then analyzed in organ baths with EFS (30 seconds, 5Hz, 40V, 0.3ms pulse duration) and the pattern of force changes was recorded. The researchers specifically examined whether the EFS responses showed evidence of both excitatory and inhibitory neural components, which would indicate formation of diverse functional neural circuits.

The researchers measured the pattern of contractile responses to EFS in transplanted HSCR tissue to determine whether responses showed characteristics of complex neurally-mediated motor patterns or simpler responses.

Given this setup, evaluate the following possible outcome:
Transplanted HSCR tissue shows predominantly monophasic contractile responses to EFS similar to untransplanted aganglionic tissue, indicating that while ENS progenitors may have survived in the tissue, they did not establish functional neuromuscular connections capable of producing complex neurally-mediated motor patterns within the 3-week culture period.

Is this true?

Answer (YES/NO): NO